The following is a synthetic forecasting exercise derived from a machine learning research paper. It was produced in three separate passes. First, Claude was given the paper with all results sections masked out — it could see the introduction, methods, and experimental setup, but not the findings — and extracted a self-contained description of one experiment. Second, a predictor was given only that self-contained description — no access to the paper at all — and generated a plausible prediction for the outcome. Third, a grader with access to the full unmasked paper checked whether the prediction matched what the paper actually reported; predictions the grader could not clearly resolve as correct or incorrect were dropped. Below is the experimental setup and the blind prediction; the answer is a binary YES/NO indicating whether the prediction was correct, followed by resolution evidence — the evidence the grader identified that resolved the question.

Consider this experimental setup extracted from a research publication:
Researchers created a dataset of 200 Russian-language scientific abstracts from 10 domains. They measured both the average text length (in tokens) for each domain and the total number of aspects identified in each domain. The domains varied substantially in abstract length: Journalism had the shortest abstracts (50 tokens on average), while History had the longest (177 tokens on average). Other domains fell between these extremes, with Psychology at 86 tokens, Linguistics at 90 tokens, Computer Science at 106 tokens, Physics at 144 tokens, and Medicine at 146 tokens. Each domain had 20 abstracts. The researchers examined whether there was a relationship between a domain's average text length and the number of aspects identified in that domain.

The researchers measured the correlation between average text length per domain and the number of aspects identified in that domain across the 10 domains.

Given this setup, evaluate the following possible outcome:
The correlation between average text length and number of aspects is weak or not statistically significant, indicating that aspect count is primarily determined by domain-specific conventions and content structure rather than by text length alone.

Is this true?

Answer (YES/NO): NO